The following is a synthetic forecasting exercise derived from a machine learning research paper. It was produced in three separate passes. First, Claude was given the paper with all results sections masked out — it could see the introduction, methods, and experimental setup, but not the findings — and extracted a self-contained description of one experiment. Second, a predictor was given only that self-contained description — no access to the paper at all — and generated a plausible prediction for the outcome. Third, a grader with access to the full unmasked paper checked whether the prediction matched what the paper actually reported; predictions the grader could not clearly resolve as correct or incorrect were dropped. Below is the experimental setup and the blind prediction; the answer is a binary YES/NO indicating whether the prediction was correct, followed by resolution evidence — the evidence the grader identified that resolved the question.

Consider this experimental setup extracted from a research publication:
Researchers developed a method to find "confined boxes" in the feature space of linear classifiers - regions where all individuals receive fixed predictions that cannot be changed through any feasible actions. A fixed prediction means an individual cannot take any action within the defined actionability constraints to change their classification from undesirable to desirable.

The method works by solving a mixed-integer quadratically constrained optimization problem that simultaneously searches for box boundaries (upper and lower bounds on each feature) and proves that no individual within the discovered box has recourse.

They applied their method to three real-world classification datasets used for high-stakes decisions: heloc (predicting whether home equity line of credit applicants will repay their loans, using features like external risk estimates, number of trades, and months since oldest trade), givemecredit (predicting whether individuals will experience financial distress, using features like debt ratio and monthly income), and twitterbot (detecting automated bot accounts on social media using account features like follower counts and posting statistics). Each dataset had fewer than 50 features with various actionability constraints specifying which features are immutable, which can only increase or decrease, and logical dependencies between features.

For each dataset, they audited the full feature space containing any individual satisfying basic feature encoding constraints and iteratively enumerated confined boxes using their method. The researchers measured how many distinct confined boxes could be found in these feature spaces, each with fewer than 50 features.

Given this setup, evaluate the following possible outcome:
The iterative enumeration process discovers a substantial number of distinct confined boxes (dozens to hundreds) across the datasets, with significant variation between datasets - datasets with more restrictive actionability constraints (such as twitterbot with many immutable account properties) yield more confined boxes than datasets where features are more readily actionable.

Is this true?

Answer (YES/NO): NO